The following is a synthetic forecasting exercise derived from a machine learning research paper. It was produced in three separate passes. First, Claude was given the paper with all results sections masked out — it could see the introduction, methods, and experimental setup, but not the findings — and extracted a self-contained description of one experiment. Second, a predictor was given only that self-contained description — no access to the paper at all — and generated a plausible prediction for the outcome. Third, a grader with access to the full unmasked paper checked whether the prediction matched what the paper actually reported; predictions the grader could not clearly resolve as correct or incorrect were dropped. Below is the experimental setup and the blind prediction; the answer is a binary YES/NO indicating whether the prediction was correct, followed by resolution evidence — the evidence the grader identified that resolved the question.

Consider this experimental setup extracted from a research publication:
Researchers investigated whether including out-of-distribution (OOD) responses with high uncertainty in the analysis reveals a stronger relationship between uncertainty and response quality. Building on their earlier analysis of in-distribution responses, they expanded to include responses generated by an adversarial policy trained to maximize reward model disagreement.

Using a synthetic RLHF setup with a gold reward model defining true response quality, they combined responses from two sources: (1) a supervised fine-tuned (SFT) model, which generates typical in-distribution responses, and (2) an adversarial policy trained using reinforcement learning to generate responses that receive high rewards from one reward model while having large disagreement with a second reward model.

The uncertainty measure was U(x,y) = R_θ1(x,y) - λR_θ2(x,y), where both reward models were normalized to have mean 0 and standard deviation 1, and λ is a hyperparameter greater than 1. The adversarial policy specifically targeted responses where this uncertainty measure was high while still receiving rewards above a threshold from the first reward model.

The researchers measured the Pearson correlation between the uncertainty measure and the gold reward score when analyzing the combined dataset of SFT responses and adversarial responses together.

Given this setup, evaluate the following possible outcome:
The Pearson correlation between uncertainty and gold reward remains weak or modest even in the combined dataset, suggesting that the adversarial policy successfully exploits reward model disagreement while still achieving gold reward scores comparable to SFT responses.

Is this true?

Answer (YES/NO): NO